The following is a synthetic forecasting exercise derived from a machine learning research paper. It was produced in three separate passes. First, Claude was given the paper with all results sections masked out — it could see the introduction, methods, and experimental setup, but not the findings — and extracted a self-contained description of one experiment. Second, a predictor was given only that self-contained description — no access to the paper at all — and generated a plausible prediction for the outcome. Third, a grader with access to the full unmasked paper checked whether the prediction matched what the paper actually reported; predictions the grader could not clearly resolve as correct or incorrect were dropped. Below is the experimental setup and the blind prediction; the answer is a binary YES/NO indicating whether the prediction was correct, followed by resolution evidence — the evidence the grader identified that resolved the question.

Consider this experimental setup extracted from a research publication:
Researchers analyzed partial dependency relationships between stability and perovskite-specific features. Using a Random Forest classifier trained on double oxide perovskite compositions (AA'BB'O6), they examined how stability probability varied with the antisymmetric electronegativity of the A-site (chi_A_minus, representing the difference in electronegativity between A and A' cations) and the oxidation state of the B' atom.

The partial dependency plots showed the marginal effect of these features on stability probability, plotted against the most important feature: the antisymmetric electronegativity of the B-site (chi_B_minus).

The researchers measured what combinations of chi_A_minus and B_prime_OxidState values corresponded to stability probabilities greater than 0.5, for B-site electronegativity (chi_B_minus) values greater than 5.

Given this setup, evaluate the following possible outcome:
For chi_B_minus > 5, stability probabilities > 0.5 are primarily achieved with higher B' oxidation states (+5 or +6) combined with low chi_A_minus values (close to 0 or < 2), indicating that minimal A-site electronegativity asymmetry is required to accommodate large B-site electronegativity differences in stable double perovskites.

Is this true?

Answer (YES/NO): NO